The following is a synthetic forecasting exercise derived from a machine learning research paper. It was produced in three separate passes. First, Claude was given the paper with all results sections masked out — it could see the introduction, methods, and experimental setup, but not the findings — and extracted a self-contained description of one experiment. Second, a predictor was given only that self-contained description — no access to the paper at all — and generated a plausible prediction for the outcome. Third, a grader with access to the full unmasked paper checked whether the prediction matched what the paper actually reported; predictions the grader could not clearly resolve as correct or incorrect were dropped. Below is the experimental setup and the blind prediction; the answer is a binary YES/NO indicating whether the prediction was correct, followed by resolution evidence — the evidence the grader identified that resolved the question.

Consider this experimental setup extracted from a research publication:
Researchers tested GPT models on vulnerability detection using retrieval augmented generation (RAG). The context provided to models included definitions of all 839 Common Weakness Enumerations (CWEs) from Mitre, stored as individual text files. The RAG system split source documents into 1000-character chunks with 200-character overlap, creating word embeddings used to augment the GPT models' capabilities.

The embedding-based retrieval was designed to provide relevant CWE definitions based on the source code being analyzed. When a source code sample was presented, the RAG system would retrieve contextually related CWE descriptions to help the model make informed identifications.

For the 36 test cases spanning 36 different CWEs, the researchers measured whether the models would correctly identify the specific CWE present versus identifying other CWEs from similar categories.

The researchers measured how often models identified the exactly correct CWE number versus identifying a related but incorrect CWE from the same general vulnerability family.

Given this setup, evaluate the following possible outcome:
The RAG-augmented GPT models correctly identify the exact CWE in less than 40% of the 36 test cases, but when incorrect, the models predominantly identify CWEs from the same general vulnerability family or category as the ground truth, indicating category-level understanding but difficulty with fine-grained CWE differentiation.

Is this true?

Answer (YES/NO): NO